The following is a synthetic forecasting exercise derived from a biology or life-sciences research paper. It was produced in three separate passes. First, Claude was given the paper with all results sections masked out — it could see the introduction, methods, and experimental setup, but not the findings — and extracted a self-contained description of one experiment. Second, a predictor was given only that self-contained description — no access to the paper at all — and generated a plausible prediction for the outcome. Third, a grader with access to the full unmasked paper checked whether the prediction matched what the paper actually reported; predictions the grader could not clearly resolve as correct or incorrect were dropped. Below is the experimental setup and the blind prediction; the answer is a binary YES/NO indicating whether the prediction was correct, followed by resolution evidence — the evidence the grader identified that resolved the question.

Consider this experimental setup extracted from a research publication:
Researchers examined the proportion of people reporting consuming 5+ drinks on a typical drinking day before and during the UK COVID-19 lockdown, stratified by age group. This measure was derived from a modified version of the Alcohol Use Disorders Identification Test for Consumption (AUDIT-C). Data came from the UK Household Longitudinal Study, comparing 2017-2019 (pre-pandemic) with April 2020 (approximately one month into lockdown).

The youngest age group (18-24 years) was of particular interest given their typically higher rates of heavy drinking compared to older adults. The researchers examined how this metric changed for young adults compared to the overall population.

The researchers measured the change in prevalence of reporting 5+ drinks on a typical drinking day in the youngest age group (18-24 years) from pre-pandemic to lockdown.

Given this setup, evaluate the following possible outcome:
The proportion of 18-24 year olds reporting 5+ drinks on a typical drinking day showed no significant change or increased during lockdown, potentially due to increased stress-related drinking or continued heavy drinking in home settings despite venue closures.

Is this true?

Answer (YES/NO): NO